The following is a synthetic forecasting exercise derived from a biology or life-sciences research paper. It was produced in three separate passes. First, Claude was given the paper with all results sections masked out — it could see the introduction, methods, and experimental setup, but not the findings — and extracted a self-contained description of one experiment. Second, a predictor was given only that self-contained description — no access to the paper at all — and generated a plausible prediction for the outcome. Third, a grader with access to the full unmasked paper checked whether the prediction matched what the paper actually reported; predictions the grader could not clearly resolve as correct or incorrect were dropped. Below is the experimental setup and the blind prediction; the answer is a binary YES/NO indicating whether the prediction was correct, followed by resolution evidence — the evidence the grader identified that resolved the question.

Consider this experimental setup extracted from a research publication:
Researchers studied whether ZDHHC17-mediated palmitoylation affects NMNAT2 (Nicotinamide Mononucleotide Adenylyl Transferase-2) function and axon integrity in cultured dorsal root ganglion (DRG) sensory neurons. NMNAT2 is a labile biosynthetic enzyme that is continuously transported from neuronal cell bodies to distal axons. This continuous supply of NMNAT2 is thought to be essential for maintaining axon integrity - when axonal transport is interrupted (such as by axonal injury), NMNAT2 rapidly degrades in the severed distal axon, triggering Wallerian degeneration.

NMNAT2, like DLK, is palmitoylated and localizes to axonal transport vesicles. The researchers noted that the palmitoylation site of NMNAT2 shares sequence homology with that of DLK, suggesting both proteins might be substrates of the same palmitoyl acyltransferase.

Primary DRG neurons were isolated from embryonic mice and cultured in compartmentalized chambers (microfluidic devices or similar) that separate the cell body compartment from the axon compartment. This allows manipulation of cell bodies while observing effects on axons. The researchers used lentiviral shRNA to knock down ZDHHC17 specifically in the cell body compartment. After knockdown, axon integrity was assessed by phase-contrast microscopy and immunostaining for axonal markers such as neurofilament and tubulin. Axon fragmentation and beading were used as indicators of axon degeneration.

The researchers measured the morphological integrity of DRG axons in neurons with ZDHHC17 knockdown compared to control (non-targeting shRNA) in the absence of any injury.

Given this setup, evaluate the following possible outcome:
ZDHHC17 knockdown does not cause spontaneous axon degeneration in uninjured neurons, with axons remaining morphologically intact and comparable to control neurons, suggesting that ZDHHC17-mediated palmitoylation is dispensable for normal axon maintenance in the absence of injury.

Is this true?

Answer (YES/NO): NO